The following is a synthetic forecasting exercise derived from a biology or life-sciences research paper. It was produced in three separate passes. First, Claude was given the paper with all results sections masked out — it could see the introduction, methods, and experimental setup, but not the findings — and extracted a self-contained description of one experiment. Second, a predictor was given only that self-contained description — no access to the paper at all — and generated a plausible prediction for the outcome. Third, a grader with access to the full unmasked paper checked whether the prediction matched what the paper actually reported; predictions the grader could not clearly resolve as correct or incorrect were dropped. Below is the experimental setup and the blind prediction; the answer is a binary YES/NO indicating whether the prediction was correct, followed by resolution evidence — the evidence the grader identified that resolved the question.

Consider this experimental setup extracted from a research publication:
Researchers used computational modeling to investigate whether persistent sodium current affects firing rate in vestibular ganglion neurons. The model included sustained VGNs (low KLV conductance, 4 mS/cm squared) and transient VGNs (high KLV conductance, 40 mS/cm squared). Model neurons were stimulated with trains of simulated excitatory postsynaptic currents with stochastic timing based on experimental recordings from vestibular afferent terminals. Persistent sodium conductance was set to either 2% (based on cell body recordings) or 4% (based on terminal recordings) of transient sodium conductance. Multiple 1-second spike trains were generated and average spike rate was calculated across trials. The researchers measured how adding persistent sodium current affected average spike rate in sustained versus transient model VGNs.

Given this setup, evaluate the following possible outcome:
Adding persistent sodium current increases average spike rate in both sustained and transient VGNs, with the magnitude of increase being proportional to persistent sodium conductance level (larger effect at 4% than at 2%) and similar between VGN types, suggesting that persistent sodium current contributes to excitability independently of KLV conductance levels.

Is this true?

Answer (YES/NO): NO